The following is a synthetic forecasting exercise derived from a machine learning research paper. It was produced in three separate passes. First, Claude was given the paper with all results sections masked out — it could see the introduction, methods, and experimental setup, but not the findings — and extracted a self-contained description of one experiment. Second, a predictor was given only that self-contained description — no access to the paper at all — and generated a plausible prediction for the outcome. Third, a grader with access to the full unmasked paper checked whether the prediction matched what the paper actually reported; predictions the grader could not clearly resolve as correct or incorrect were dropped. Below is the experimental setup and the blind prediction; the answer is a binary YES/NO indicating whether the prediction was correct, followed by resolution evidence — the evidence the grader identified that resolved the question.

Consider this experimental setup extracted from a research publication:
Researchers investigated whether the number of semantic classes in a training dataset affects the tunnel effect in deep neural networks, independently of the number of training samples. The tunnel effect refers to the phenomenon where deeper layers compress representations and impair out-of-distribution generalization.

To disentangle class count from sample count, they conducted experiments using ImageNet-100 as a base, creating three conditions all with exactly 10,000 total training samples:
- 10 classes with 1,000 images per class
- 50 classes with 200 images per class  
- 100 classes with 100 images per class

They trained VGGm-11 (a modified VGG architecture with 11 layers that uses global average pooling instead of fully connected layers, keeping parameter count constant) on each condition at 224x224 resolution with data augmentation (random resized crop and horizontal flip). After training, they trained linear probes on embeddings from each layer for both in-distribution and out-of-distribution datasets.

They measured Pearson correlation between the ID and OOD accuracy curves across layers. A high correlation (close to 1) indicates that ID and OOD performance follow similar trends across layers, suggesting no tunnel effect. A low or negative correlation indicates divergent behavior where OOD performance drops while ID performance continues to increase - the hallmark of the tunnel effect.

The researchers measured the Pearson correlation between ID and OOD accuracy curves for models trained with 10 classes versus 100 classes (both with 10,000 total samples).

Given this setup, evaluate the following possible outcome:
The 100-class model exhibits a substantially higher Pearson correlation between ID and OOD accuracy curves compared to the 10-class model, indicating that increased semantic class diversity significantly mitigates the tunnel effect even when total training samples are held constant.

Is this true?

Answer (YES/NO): YES